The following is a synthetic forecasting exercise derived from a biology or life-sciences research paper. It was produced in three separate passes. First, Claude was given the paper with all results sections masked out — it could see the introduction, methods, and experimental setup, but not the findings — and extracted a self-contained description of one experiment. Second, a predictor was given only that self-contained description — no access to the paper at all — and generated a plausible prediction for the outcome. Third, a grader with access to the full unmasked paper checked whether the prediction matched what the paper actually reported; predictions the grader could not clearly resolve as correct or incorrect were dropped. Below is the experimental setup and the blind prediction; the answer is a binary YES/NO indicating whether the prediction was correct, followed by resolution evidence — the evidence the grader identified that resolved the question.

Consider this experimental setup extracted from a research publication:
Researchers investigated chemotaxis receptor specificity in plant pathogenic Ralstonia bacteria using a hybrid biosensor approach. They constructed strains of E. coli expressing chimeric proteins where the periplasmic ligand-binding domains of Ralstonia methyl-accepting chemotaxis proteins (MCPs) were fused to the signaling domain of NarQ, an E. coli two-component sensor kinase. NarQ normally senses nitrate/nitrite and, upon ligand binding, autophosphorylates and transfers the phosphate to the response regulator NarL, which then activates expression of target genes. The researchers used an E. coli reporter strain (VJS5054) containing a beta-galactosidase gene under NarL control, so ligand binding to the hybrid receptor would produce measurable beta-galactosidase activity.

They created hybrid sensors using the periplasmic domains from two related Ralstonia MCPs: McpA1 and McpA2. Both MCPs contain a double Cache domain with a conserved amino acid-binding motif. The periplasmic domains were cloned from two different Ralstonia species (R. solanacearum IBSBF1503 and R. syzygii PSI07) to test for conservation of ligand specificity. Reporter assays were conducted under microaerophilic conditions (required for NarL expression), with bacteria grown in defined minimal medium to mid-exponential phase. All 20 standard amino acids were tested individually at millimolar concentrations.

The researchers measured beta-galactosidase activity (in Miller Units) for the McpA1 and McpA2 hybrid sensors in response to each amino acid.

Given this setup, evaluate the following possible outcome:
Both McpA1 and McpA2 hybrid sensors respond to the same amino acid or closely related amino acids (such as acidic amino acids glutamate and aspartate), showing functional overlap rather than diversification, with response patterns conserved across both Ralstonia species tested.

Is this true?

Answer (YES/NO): NO